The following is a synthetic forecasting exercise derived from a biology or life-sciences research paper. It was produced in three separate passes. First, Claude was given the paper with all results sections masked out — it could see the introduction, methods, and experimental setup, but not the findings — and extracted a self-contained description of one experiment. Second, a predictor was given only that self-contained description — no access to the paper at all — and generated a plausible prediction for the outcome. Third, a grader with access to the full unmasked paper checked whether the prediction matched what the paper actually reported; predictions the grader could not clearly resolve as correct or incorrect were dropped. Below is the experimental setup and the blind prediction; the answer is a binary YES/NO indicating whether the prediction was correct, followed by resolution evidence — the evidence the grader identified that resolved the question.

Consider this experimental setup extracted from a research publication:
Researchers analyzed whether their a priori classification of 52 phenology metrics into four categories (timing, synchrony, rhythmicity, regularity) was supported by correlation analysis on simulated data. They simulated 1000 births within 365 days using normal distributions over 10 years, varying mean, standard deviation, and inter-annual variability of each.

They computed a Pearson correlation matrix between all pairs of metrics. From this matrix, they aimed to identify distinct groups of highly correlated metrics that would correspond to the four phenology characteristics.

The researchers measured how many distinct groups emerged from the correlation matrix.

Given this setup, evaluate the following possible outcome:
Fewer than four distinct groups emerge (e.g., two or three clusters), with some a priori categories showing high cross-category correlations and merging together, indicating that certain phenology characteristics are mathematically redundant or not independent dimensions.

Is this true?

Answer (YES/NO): NO